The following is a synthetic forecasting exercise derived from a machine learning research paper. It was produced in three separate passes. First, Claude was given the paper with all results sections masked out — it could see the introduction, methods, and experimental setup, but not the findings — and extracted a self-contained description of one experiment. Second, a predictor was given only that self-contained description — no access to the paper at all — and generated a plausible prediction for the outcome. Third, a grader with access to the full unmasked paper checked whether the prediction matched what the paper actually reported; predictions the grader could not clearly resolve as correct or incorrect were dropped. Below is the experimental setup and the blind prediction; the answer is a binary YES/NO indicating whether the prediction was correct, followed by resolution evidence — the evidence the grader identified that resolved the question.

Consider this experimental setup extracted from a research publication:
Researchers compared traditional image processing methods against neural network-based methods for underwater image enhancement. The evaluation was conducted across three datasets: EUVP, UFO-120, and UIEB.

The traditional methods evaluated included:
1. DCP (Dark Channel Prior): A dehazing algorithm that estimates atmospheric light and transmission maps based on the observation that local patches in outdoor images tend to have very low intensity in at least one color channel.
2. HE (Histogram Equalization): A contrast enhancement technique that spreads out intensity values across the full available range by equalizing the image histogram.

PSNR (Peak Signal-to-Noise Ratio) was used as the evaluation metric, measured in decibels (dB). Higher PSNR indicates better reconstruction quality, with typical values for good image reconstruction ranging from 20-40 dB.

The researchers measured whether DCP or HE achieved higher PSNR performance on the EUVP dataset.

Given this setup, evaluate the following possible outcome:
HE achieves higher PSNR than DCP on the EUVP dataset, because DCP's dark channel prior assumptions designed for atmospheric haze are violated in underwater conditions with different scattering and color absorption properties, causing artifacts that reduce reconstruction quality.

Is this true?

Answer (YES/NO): NO